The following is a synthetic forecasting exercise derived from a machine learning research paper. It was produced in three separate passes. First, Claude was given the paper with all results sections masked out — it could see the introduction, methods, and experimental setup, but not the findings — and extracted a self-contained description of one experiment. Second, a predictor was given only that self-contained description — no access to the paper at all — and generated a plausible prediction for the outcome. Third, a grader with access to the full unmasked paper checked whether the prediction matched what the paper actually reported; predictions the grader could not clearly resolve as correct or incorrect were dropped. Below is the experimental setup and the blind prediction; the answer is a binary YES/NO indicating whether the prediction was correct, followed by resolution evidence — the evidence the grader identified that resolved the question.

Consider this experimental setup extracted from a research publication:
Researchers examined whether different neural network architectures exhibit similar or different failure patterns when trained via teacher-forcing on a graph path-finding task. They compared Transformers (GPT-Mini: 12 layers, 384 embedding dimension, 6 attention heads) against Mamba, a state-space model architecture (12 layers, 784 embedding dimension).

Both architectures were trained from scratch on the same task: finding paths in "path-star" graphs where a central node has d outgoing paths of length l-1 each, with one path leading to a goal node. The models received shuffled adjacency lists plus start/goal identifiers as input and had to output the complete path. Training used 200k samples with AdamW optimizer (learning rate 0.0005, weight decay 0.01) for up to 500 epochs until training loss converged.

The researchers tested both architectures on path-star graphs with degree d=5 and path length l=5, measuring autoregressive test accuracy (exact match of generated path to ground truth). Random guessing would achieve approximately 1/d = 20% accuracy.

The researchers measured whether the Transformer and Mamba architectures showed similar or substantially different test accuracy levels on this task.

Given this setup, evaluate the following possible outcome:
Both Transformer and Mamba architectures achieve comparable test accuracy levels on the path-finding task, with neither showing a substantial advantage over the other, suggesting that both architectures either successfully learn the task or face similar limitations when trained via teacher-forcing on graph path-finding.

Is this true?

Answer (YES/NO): YES